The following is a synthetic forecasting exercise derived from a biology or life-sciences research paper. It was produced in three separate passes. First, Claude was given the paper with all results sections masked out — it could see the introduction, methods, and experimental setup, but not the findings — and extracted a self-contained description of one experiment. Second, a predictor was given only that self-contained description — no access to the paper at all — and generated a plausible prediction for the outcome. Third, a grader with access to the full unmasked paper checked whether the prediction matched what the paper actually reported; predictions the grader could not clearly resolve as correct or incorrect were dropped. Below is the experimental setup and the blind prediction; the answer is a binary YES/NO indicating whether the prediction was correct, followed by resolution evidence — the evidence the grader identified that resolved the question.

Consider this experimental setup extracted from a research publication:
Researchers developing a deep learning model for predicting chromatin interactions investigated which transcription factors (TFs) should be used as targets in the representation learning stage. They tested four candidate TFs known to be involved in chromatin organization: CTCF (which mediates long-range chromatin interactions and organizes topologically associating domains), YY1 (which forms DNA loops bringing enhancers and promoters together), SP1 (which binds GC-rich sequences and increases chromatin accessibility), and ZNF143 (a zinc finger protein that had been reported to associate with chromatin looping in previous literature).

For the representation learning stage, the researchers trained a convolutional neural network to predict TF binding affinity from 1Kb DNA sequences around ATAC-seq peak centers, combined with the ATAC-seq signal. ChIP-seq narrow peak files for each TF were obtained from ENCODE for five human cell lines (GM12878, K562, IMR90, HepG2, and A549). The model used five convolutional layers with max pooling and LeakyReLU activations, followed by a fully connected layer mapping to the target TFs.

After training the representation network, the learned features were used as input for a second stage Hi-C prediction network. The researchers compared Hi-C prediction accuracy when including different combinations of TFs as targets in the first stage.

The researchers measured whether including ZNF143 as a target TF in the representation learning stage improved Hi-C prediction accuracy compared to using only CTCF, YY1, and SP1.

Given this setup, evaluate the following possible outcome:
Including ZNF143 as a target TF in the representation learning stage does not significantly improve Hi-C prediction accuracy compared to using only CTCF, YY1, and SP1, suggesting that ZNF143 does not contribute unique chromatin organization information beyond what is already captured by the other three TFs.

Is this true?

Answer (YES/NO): YES